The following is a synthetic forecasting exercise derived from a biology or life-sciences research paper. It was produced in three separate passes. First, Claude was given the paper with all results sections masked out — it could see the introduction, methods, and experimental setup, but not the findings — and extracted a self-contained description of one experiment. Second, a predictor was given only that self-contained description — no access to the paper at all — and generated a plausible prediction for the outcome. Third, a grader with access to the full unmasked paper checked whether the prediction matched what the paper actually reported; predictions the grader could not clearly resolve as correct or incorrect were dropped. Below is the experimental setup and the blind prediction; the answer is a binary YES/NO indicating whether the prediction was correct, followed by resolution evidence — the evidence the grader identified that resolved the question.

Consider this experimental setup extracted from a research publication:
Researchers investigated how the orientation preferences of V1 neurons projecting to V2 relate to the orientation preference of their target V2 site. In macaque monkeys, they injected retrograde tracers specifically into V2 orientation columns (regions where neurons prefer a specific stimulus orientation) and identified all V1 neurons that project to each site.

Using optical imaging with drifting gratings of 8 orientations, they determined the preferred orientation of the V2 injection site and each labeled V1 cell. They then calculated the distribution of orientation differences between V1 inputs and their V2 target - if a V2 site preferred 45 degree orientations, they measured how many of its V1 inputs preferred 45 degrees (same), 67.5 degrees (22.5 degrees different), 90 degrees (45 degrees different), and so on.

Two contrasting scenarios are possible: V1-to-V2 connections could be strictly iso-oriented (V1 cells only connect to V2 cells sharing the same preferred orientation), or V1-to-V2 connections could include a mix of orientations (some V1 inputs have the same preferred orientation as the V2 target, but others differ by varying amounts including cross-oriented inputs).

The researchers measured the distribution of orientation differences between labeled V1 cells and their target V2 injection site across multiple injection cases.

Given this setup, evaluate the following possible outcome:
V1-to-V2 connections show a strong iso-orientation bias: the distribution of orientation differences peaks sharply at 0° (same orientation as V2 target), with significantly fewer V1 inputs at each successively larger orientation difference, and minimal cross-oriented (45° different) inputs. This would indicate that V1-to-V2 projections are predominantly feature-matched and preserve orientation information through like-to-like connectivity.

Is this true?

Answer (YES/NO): NO